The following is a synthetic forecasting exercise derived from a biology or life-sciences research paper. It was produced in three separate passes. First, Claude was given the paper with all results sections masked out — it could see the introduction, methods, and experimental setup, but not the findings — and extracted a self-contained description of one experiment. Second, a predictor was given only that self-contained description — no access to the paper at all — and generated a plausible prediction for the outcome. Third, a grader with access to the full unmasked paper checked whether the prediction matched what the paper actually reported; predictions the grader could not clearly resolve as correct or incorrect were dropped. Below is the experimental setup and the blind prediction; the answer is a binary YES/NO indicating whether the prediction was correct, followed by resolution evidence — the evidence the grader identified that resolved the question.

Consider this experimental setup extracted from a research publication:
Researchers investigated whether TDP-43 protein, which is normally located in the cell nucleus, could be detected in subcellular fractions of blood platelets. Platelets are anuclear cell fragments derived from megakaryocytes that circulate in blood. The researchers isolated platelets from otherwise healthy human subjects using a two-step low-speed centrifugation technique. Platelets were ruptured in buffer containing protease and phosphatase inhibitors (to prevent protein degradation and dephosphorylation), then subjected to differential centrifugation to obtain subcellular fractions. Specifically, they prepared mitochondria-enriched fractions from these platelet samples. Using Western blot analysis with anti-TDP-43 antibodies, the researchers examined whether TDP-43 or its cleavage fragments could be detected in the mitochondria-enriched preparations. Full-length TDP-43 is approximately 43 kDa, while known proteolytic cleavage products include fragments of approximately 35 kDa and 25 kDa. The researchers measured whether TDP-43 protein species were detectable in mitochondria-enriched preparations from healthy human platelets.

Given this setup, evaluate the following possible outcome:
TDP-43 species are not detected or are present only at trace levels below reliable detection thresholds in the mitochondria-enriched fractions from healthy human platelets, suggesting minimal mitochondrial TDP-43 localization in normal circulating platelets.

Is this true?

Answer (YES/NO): NO